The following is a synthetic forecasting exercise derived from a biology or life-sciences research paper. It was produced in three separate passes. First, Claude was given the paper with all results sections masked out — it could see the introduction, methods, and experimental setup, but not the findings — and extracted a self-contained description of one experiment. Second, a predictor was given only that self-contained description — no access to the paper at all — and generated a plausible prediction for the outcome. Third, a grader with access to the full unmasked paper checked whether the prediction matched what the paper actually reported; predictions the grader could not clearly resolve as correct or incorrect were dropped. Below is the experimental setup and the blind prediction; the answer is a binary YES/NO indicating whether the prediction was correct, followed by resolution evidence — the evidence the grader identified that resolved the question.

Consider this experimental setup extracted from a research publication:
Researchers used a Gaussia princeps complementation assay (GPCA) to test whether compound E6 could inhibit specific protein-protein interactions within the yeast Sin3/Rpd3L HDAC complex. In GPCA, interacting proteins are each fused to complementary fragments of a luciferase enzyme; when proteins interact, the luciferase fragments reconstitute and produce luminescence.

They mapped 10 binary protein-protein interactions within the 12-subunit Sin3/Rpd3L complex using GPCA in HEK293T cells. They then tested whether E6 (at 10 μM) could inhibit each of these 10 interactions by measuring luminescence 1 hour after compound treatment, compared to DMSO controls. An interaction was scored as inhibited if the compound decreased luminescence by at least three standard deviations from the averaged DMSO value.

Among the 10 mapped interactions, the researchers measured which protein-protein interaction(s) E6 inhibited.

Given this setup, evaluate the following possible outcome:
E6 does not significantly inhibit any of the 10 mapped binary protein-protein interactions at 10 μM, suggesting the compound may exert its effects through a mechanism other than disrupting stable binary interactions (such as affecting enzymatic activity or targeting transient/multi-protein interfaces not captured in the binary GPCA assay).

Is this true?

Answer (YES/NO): NO